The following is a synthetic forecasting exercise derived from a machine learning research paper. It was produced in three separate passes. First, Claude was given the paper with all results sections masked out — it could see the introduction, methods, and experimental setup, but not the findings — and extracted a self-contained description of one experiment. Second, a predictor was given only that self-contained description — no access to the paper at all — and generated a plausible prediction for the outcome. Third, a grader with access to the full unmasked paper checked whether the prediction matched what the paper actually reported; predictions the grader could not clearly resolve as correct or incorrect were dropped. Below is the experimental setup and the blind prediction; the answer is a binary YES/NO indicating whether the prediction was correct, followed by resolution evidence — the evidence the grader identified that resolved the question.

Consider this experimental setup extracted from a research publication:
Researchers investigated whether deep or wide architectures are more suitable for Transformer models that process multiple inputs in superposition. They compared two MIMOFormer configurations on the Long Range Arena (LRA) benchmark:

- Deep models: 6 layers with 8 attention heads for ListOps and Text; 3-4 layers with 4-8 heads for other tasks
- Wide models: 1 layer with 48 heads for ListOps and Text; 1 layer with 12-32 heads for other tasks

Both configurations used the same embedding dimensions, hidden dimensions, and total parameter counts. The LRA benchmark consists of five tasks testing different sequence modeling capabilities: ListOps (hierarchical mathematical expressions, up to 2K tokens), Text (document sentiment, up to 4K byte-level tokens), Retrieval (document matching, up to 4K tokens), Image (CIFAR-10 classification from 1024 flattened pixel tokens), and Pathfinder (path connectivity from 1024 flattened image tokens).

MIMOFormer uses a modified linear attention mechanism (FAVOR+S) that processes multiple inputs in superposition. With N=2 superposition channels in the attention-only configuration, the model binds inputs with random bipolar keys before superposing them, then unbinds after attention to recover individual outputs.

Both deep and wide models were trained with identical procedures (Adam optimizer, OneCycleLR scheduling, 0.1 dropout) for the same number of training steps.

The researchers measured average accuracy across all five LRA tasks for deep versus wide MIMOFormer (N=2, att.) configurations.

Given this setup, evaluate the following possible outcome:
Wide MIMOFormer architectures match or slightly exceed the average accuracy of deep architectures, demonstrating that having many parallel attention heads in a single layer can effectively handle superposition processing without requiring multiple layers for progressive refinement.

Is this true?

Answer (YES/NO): YES